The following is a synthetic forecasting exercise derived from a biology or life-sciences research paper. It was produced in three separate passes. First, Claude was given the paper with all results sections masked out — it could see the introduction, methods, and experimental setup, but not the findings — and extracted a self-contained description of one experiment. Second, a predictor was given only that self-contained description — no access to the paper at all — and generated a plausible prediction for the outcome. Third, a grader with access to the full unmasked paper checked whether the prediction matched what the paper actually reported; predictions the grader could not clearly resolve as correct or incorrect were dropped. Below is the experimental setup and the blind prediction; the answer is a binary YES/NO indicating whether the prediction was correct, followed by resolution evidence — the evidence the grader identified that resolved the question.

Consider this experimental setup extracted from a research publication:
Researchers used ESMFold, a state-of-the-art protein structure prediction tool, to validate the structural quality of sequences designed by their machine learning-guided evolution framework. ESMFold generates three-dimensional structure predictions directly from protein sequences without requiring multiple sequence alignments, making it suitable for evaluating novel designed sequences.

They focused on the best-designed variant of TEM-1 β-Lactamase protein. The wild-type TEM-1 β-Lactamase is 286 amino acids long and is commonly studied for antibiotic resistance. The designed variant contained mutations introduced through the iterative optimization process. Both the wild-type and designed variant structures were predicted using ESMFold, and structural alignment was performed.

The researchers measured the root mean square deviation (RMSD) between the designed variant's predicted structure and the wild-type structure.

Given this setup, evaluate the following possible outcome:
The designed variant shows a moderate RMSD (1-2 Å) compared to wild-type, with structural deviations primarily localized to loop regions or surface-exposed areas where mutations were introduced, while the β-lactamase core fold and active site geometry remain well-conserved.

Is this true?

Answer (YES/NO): NO